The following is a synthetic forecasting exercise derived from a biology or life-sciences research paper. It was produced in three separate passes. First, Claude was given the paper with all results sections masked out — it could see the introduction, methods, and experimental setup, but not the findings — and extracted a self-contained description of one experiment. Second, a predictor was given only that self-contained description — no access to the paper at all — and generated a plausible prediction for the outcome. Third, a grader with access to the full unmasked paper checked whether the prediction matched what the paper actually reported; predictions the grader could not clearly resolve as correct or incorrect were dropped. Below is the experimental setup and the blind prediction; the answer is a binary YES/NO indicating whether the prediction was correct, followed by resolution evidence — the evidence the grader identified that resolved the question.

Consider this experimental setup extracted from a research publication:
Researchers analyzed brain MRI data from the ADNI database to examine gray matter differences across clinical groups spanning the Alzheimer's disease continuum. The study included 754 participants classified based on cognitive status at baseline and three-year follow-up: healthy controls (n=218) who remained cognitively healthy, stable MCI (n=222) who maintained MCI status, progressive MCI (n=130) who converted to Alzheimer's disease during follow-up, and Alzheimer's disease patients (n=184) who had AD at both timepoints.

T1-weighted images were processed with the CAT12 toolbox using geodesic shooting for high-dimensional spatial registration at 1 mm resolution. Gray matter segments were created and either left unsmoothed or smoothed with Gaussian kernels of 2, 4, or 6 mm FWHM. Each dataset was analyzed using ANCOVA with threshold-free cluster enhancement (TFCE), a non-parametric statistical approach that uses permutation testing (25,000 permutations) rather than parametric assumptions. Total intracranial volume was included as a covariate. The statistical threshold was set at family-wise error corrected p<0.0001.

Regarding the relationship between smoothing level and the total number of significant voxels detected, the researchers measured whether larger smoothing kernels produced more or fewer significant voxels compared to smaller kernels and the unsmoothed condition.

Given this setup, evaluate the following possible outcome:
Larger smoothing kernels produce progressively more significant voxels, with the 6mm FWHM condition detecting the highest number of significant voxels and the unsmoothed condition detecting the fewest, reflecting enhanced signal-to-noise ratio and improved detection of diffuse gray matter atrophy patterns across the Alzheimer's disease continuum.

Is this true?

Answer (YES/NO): NO